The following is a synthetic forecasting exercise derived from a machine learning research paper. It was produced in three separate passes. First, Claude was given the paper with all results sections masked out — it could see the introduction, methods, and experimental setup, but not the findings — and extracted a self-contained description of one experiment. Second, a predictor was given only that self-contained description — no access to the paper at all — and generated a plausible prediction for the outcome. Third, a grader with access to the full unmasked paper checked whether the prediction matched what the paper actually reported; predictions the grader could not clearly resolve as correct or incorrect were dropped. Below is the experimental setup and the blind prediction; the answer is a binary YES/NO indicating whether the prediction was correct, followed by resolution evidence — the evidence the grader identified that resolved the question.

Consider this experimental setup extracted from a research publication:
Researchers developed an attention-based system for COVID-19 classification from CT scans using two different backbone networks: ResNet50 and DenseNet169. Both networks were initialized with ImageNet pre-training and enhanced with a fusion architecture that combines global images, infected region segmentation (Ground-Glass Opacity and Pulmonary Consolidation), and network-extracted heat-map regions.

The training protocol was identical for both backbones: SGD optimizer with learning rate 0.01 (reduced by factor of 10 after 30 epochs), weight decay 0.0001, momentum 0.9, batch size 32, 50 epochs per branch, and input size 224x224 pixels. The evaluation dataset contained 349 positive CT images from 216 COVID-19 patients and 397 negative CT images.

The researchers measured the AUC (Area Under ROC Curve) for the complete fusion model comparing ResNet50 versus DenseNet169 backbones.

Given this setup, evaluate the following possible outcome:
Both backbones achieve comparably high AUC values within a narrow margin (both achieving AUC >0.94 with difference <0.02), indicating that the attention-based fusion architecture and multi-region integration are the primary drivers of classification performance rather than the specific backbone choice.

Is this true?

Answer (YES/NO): NO